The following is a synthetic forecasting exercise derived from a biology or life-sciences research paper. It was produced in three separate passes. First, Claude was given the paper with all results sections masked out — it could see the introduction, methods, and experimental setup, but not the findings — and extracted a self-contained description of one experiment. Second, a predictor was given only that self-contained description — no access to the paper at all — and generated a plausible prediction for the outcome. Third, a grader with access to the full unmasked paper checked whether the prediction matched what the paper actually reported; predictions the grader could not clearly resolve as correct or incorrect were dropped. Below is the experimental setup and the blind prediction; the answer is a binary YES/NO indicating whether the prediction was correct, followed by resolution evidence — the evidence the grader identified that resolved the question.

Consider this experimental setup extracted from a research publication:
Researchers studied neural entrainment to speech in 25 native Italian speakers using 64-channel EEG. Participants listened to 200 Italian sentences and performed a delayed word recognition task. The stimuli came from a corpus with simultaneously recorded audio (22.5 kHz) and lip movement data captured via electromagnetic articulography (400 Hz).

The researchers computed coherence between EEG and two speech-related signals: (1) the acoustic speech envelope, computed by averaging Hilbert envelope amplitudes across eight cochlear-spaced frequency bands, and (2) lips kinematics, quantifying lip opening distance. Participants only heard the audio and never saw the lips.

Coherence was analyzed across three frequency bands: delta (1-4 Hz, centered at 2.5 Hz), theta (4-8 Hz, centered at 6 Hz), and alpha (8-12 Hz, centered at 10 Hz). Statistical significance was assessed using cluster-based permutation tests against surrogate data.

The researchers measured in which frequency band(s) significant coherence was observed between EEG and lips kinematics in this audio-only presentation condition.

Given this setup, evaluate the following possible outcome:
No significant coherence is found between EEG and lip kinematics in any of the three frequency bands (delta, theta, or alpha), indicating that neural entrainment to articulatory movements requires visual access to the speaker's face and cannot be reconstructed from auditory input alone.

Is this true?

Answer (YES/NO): NO